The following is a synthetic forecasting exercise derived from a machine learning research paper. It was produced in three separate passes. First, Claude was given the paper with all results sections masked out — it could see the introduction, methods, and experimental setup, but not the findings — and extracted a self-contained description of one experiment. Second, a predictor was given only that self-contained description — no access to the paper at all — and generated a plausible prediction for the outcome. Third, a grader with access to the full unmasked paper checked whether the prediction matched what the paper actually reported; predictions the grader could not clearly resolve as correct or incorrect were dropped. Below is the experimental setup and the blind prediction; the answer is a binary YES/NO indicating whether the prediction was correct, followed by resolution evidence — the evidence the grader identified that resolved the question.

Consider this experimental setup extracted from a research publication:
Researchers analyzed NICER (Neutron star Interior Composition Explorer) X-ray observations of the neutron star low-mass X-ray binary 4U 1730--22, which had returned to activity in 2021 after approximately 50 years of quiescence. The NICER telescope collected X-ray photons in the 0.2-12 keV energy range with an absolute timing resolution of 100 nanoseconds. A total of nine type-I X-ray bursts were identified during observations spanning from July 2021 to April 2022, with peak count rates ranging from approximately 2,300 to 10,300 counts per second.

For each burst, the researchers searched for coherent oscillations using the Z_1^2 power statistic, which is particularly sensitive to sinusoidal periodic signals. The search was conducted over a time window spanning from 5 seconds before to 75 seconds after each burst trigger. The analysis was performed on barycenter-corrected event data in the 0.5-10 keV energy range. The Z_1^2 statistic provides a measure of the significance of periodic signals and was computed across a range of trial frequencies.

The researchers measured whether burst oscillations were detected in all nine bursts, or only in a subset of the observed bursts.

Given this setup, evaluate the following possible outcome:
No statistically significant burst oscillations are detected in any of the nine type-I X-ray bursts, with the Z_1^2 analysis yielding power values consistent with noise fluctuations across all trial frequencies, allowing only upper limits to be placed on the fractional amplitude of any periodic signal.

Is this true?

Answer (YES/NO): NO